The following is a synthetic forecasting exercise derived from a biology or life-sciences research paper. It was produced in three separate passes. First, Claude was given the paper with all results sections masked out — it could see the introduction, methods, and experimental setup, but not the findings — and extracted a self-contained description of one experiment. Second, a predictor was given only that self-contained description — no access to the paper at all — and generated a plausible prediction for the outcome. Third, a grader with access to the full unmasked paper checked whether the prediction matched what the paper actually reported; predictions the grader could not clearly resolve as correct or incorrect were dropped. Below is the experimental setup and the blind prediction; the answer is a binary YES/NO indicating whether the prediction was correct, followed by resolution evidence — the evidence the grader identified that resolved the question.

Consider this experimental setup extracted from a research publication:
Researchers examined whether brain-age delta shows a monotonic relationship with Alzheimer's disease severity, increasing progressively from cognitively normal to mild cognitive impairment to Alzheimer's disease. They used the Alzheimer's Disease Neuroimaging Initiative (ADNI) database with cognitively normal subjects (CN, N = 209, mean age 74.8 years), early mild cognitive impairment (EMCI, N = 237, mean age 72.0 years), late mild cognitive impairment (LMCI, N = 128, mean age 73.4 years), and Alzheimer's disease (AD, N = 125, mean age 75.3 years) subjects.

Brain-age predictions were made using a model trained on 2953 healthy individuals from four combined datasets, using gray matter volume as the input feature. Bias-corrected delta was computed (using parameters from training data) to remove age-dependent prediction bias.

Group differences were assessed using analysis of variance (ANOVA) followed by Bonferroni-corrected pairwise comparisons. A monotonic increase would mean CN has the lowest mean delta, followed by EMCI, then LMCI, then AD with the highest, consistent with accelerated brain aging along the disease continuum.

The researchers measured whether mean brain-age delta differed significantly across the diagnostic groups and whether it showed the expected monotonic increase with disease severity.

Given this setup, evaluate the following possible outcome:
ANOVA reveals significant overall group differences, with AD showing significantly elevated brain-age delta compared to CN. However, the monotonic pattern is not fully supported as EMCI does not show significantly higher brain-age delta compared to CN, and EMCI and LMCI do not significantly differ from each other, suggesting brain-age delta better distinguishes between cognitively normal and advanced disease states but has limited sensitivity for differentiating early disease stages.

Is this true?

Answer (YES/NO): NO